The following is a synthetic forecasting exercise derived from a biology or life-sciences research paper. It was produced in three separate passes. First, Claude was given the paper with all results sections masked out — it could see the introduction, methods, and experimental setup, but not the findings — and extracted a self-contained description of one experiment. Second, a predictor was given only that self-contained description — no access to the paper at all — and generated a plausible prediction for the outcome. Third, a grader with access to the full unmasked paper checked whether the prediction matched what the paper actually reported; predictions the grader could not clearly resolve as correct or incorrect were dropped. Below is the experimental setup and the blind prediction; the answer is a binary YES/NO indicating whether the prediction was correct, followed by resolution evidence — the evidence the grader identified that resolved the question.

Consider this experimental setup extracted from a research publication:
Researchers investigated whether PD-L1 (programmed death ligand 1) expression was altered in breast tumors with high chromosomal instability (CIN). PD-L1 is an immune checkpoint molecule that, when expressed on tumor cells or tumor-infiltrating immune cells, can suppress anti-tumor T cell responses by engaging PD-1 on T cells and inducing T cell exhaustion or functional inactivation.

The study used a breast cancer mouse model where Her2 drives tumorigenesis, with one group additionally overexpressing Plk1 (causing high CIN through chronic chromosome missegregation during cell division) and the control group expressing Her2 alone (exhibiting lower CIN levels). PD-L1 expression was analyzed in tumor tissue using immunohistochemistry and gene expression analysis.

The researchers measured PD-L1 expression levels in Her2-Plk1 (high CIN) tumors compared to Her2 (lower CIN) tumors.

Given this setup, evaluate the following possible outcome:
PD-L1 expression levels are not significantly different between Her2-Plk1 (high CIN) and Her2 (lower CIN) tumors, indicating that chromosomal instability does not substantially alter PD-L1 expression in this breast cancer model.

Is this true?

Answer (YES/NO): NO